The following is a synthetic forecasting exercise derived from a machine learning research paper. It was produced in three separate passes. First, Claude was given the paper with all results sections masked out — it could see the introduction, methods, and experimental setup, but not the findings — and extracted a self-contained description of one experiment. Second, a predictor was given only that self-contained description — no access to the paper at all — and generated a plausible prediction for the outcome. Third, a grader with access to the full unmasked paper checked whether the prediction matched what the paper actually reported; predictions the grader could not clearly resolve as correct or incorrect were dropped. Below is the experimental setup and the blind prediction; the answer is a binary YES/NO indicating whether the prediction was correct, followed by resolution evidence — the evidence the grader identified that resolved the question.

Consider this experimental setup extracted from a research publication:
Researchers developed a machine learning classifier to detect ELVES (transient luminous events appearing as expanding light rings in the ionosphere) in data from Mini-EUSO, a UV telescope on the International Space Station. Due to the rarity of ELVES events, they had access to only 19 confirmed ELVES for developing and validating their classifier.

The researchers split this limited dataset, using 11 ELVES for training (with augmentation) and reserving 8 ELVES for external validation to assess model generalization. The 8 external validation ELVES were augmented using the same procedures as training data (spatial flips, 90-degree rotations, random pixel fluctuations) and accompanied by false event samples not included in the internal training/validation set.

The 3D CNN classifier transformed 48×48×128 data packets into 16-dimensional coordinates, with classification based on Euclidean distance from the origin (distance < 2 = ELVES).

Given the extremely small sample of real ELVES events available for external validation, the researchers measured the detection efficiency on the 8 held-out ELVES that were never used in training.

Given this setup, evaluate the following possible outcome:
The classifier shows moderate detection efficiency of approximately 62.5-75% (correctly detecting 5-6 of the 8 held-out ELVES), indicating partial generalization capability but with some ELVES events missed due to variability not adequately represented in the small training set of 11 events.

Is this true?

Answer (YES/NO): NO